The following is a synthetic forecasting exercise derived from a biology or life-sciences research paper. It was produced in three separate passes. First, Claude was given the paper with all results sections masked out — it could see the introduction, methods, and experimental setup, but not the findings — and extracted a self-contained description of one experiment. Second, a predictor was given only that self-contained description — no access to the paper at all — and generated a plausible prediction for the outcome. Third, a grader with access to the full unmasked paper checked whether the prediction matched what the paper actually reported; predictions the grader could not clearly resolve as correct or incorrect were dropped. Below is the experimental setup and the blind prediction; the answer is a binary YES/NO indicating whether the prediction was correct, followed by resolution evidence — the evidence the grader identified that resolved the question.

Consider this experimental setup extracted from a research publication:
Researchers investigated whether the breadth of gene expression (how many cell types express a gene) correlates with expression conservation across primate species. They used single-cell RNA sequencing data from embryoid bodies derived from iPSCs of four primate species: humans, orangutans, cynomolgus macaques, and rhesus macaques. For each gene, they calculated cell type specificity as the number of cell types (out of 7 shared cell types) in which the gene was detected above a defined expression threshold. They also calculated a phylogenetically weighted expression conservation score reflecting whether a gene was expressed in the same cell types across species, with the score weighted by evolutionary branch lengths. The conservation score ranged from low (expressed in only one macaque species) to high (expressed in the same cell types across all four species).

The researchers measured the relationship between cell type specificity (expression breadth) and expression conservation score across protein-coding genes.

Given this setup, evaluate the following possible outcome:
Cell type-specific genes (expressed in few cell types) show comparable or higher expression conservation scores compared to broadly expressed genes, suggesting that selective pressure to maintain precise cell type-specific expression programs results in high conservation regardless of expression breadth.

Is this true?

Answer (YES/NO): NO